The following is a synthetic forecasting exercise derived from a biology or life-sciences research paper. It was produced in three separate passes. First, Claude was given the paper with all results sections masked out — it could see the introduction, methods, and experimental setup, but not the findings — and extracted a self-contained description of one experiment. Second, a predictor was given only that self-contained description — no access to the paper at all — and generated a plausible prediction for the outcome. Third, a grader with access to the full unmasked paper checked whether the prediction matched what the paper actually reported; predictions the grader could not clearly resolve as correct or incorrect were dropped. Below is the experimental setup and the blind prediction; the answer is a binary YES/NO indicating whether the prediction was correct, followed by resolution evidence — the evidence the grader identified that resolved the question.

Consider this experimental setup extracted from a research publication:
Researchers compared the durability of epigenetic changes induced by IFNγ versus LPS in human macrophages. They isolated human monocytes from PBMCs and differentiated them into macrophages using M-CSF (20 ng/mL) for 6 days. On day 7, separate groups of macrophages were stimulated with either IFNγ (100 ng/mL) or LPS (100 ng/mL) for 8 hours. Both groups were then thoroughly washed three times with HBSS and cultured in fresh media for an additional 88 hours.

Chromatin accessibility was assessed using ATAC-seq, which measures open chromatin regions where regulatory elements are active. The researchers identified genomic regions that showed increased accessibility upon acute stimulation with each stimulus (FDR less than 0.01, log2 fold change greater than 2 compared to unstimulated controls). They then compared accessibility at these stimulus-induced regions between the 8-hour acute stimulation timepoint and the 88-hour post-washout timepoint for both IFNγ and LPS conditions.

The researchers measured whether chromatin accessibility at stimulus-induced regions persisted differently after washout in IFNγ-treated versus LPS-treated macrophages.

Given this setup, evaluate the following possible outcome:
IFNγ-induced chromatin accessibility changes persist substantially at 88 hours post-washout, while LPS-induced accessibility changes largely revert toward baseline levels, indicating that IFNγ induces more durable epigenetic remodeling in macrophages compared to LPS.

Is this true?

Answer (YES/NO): YES